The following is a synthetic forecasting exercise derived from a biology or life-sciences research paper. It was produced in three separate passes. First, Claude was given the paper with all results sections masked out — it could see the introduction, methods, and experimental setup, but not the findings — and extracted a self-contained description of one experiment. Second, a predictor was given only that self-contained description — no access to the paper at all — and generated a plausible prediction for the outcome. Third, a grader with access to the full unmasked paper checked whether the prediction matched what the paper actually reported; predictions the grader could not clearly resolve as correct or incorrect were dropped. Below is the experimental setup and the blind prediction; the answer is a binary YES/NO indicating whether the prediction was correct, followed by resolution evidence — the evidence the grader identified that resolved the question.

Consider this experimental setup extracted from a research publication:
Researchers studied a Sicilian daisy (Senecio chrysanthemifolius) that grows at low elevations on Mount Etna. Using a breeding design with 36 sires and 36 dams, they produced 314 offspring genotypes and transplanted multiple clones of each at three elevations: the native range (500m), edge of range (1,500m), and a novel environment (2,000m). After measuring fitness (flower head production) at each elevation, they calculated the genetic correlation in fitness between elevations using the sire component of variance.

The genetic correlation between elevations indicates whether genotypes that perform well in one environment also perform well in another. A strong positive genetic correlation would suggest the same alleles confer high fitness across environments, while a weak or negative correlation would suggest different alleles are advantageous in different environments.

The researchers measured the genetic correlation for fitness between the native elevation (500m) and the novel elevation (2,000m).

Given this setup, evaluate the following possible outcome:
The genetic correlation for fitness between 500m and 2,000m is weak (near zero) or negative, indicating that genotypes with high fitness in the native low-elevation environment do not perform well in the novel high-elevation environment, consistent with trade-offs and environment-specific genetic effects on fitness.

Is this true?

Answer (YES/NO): YES